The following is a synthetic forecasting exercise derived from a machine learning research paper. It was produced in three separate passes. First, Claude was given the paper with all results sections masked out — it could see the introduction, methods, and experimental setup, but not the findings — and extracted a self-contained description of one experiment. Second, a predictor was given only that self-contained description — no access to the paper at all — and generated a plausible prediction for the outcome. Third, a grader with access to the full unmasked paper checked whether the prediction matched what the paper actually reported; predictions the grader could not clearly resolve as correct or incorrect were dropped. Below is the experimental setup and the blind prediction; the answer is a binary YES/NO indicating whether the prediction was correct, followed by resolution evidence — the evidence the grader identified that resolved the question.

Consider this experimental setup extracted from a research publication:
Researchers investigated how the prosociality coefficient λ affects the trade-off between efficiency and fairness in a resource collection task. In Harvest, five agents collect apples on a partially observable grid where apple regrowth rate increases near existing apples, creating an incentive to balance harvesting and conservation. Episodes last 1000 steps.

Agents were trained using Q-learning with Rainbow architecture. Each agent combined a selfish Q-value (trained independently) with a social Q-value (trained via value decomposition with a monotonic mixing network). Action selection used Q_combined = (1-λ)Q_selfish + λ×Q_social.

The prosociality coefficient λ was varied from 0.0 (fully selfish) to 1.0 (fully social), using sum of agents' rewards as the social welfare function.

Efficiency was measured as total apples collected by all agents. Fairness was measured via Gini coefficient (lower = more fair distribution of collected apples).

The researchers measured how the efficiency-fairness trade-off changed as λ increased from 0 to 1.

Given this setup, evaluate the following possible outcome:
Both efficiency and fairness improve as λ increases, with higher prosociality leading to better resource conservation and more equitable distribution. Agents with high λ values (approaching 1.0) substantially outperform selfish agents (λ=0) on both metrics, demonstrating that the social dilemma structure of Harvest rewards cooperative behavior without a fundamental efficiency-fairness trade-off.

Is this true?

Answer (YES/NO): NO